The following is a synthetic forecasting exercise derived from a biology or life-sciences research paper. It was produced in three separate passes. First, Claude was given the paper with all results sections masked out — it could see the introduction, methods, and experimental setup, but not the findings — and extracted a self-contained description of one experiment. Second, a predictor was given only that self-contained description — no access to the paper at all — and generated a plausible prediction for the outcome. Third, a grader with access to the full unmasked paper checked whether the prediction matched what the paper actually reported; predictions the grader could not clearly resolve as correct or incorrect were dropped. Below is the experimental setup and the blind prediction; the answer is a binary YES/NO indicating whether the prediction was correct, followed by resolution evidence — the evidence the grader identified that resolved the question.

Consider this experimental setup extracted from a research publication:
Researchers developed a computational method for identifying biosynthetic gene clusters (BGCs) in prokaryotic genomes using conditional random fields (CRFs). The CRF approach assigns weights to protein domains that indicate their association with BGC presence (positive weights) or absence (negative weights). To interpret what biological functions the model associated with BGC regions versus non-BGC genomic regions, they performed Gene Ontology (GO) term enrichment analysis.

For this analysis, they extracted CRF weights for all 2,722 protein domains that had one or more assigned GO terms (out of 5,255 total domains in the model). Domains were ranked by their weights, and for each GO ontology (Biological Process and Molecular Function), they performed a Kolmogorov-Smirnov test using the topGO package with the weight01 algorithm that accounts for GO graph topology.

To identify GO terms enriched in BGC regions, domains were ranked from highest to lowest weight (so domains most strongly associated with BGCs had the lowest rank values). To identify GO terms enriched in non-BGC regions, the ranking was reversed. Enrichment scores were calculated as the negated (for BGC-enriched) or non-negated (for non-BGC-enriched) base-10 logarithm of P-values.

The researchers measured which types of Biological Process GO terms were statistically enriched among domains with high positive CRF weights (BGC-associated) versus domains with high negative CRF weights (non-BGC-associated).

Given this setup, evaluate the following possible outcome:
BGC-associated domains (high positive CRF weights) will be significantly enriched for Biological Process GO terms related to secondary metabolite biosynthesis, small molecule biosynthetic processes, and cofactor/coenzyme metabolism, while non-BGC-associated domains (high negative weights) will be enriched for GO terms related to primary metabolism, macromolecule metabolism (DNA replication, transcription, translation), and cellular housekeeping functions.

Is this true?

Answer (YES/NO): NO